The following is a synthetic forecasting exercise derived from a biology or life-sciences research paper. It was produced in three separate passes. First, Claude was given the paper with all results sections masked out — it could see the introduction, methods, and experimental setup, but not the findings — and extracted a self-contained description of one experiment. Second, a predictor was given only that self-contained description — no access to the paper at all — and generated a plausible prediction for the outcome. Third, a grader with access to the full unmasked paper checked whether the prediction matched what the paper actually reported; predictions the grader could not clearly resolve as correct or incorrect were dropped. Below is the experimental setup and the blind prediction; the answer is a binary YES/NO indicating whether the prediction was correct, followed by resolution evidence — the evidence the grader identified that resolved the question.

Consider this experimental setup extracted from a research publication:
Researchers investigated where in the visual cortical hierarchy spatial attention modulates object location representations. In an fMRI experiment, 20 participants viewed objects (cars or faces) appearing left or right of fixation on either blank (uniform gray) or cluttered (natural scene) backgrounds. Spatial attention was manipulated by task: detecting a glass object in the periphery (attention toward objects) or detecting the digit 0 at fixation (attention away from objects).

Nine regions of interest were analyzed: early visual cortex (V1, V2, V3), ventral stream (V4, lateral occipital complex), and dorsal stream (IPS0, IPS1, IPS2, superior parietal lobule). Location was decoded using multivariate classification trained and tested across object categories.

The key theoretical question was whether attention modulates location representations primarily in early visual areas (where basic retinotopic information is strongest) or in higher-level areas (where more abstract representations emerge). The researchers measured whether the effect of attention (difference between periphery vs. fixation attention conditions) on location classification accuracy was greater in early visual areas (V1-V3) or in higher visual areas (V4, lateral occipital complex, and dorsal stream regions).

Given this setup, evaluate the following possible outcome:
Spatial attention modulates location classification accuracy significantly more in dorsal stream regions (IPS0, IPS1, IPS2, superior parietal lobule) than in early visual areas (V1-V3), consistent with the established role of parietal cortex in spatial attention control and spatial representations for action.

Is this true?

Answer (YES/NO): NO